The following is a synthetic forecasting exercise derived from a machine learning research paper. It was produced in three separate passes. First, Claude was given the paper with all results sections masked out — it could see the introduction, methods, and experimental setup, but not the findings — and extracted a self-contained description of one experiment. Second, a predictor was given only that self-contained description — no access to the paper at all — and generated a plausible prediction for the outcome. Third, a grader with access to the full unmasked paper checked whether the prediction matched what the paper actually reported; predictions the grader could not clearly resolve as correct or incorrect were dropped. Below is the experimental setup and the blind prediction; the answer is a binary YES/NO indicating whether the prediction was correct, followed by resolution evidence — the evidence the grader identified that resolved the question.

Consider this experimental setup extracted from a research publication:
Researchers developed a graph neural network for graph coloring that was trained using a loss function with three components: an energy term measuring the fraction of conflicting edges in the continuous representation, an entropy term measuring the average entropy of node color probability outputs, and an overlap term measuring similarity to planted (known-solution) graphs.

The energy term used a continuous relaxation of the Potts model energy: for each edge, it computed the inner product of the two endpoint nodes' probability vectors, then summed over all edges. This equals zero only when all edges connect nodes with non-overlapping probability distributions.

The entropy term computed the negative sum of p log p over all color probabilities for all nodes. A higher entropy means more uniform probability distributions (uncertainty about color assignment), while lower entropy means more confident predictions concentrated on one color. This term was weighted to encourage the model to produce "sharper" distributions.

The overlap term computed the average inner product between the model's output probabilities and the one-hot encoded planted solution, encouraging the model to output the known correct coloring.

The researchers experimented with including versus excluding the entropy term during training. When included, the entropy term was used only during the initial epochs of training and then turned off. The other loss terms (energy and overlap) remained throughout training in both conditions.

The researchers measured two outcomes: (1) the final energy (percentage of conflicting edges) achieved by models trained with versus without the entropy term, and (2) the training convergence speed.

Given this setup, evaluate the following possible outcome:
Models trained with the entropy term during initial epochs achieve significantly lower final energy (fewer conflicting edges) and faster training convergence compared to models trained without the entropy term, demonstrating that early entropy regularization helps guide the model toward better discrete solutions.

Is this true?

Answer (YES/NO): NO